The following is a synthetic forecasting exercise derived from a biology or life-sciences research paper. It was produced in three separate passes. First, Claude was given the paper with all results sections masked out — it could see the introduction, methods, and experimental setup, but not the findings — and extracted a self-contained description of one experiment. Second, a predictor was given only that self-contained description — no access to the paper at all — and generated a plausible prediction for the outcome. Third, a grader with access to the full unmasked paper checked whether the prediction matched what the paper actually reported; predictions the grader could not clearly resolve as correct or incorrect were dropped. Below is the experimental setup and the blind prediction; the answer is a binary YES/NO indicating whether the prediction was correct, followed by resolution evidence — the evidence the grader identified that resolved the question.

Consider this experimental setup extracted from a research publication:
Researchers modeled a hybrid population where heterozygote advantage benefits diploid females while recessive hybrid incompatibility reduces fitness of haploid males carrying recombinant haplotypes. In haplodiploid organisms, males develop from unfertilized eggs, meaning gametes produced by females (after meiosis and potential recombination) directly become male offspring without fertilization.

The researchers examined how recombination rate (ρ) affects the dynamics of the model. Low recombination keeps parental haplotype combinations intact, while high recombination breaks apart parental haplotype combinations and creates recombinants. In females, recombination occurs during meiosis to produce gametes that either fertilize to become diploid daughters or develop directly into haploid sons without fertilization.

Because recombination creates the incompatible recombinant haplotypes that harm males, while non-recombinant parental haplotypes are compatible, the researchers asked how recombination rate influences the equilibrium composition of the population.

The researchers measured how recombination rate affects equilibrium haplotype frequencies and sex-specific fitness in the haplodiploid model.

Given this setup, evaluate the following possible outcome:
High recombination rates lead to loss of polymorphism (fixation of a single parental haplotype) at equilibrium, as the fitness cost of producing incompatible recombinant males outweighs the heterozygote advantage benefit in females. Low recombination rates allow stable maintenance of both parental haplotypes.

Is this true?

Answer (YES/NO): YES